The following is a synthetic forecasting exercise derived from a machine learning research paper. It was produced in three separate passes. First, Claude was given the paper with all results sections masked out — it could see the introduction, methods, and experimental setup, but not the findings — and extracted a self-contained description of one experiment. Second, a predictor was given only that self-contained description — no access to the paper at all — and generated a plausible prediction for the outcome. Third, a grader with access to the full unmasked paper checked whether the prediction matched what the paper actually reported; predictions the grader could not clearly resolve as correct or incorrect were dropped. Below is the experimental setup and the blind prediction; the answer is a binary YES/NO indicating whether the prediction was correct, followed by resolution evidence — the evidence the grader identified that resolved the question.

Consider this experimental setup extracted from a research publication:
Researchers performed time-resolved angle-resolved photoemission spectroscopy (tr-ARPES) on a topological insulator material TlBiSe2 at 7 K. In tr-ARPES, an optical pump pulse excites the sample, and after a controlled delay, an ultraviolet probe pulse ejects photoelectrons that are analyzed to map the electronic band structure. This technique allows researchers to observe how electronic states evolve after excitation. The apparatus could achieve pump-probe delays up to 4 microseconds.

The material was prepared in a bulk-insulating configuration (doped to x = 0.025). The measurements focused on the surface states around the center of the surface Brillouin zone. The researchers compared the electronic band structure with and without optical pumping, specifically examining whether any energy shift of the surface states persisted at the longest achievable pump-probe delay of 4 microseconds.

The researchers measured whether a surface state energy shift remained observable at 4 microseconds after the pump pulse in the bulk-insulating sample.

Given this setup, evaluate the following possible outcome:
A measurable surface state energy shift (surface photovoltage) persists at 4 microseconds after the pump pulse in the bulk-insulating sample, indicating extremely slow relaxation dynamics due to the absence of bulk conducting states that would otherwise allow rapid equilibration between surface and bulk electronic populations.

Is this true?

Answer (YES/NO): YES